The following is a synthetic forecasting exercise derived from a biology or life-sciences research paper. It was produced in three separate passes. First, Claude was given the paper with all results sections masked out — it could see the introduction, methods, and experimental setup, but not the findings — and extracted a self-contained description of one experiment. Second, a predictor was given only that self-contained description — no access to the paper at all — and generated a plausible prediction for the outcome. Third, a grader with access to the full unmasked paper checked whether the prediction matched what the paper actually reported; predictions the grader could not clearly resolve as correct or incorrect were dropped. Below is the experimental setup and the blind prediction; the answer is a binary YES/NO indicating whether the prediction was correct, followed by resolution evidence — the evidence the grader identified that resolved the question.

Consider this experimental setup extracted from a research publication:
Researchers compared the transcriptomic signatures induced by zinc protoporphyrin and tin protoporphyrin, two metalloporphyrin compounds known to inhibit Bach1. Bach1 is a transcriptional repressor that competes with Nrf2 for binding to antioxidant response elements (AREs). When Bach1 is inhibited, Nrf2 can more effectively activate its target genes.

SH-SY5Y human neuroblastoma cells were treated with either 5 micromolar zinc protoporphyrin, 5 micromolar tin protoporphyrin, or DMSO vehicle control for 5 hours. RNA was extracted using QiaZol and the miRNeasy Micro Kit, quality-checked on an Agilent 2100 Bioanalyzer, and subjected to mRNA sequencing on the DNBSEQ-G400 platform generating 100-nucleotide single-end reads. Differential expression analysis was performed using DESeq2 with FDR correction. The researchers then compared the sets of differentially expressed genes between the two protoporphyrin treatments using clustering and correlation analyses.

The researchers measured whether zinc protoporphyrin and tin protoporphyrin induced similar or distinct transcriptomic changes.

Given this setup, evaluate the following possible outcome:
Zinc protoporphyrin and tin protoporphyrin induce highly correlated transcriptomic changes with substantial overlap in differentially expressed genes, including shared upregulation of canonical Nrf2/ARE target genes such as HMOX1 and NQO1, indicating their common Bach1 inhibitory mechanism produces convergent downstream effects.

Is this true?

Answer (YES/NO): YES